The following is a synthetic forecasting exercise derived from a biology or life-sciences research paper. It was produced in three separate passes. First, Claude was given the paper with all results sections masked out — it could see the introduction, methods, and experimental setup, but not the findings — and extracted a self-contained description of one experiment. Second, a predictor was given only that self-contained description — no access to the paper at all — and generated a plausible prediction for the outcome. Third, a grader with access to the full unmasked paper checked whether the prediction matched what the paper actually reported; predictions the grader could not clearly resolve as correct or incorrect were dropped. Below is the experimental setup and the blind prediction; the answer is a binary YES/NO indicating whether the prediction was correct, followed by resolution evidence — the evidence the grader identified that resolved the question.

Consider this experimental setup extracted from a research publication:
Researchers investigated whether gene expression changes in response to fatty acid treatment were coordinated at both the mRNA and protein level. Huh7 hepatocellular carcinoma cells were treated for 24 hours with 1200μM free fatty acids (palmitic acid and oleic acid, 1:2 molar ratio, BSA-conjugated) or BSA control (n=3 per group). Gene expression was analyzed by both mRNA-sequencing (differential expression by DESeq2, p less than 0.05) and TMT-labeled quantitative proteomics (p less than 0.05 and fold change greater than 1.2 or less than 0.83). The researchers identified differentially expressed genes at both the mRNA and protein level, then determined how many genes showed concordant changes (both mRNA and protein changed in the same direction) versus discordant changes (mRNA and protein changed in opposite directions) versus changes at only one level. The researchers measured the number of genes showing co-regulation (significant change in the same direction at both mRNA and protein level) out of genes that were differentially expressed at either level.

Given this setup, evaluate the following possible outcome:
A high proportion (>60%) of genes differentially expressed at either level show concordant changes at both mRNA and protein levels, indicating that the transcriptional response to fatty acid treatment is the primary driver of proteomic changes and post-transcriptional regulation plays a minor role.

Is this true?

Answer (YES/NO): NO